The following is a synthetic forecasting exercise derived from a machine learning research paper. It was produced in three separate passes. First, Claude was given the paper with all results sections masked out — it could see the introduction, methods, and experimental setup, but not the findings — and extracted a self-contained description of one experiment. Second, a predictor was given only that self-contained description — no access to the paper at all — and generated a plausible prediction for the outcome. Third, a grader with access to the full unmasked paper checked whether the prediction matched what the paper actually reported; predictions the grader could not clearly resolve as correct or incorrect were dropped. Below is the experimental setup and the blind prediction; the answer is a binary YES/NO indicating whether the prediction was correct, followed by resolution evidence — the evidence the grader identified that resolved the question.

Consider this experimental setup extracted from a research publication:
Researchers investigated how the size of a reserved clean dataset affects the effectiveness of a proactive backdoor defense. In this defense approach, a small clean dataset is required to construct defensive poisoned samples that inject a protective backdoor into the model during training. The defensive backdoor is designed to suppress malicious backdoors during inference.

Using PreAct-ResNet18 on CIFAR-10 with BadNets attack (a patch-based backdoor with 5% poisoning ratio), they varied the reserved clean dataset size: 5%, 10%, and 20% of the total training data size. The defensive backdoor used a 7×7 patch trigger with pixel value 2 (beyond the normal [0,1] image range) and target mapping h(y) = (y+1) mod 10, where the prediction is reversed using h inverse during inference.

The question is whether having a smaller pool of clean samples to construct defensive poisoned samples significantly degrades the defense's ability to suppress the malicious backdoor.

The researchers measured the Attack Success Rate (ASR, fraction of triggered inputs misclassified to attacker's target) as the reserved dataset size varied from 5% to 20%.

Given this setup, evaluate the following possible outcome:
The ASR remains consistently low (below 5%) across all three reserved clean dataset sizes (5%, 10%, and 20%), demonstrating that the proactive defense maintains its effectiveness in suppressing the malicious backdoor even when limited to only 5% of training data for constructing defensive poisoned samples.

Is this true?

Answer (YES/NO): YES